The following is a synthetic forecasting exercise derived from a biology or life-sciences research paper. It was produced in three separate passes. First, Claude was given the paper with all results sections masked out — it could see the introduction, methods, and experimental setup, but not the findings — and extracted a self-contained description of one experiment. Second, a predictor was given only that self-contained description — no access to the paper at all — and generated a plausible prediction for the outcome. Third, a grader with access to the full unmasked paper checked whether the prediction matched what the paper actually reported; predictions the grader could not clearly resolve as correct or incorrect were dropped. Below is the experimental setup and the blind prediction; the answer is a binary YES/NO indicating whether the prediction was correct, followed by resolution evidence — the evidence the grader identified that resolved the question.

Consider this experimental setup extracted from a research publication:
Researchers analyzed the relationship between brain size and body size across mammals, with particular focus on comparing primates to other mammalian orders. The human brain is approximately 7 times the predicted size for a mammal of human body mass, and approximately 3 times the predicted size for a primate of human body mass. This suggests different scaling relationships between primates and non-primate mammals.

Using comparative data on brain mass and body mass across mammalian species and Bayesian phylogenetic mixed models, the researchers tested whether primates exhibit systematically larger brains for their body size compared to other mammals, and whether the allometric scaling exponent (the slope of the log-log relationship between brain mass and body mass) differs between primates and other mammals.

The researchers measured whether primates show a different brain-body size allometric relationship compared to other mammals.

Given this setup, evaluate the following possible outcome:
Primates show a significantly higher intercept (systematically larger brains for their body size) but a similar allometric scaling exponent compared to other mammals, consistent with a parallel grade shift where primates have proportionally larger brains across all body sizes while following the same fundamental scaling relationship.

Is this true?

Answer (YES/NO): NO